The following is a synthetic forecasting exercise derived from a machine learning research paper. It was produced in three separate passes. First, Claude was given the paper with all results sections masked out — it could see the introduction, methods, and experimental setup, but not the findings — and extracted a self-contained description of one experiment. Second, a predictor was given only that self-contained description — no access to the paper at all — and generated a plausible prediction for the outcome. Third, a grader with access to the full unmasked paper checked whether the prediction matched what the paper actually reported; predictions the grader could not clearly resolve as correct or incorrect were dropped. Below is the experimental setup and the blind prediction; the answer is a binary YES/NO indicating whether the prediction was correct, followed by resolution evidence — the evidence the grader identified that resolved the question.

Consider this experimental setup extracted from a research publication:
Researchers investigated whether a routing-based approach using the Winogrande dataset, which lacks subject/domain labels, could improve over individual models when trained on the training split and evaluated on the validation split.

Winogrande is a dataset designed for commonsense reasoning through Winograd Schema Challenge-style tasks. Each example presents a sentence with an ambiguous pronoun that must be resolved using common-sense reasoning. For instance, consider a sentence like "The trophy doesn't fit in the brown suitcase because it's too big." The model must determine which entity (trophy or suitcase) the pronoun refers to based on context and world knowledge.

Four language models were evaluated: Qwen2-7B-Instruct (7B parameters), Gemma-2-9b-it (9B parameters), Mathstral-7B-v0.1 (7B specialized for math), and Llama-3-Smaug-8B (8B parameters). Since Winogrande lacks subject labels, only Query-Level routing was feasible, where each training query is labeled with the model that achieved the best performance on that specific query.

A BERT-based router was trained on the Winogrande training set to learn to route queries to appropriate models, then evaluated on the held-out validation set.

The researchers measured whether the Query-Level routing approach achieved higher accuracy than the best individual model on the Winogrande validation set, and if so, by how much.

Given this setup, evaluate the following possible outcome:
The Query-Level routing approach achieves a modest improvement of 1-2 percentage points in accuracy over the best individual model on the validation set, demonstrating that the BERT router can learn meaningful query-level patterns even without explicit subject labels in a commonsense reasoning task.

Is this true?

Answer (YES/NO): NO